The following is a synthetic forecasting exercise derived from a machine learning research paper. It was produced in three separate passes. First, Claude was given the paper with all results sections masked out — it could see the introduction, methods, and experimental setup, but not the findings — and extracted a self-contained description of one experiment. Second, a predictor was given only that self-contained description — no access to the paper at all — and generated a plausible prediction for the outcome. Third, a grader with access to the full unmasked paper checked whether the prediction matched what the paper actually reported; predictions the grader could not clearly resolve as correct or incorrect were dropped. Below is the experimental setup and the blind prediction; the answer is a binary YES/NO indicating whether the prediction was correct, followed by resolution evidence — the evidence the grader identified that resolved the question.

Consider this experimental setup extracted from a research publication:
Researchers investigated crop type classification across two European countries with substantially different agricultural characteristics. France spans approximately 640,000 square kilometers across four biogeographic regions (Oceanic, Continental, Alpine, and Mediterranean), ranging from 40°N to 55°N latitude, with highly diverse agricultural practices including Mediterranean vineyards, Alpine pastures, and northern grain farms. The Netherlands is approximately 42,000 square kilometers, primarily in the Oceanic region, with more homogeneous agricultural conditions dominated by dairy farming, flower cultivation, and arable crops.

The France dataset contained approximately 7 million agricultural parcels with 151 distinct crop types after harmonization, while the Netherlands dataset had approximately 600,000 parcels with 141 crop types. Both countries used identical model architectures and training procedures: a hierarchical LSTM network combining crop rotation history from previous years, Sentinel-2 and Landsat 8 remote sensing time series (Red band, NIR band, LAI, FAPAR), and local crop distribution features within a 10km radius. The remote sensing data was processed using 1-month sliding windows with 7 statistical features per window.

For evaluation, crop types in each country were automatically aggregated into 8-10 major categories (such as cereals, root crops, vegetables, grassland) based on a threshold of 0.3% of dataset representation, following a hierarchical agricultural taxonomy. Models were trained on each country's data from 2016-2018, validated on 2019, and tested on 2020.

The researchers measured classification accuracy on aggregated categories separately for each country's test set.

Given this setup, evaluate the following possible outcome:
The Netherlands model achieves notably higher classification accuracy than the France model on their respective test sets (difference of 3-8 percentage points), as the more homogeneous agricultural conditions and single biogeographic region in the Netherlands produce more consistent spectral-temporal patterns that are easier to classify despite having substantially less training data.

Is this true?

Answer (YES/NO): YES